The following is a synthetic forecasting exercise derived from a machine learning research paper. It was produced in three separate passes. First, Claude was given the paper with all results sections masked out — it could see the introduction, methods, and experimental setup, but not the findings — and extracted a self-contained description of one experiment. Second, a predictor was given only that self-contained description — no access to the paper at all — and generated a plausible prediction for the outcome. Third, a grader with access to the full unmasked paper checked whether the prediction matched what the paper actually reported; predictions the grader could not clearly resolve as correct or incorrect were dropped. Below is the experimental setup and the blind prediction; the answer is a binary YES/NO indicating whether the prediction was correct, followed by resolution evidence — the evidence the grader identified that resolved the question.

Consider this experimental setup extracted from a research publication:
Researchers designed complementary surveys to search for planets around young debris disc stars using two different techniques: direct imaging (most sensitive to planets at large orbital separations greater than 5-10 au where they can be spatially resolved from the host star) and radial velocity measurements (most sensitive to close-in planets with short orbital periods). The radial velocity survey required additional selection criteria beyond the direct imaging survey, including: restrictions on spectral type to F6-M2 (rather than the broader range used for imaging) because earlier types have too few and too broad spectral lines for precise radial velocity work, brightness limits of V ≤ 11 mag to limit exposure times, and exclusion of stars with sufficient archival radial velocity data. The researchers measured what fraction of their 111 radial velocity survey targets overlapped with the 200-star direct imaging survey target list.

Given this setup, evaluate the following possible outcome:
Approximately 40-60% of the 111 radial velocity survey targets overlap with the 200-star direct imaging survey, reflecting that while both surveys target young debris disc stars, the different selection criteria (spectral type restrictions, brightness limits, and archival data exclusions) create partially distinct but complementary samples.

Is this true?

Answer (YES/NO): YES